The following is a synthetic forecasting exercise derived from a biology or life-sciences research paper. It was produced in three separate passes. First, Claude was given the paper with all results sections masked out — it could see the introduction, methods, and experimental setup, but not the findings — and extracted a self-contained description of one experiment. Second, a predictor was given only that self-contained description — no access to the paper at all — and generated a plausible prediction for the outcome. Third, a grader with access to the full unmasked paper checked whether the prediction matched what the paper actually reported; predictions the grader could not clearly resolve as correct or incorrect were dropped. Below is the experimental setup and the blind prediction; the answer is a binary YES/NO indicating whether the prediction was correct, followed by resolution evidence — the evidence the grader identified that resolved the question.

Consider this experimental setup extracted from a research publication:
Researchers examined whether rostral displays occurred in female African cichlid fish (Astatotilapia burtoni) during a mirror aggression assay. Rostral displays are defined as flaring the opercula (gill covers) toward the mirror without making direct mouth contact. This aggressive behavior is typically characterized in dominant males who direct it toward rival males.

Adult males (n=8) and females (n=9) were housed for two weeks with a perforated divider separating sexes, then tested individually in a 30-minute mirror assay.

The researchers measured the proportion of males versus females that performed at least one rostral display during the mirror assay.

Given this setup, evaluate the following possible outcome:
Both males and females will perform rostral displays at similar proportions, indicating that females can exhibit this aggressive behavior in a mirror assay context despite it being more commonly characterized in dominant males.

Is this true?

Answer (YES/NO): NO